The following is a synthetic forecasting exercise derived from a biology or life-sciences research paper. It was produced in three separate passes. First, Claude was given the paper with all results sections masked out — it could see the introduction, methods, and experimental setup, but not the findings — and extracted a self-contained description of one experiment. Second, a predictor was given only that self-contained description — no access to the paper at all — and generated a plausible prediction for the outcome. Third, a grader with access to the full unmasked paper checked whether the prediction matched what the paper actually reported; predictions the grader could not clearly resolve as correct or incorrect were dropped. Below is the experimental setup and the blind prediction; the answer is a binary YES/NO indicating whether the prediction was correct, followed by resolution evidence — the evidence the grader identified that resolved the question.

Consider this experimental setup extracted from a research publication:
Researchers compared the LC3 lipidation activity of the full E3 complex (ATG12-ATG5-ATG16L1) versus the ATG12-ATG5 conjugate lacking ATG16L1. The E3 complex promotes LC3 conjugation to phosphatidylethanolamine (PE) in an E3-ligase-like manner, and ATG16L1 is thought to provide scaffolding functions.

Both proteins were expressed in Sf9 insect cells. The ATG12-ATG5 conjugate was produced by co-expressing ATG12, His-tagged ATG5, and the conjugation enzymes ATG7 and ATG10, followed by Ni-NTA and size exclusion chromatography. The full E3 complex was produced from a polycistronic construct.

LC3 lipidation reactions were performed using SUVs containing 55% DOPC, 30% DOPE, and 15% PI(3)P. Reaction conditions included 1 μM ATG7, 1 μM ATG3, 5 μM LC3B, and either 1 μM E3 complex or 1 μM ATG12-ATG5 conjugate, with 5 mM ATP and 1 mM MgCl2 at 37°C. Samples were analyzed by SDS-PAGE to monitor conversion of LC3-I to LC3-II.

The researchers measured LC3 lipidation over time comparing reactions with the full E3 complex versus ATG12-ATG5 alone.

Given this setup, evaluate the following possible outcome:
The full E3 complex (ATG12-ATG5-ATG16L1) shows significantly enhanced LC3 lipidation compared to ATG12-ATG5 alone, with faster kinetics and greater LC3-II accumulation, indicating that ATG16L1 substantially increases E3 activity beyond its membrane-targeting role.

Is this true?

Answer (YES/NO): YES